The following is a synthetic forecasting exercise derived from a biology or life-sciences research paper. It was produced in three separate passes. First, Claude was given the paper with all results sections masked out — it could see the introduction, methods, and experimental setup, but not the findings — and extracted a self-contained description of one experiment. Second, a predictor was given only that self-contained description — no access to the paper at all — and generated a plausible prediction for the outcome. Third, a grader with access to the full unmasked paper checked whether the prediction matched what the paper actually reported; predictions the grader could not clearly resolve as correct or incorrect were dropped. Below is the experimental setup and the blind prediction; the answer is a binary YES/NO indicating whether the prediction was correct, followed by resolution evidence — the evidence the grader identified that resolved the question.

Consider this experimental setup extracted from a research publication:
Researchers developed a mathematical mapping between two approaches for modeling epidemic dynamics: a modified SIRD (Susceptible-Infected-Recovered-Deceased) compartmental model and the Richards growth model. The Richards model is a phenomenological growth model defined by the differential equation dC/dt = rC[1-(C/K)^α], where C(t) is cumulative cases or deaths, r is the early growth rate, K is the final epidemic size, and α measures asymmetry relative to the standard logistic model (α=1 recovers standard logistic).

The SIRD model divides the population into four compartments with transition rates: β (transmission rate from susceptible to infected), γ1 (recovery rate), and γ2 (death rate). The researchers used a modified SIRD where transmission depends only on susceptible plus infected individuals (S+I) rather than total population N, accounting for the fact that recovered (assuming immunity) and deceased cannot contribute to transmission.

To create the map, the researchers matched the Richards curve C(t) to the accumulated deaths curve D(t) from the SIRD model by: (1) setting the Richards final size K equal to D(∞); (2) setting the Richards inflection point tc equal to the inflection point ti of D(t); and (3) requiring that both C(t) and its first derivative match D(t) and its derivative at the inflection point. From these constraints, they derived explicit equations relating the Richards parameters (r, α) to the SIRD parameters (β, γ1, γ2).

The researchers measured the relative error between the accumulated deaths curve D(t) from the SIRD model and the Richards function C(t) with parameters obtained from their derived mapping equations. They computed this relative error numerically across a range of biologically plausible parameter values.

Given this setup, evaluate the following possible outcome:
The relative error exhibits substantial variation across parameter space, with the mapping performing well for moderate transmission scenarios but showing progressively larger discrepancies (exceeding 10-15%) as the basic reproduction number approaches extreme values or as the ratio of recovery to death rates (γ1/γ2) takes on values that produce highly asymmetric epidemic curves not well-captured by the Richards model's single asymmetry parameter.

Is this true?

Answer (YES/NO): NO